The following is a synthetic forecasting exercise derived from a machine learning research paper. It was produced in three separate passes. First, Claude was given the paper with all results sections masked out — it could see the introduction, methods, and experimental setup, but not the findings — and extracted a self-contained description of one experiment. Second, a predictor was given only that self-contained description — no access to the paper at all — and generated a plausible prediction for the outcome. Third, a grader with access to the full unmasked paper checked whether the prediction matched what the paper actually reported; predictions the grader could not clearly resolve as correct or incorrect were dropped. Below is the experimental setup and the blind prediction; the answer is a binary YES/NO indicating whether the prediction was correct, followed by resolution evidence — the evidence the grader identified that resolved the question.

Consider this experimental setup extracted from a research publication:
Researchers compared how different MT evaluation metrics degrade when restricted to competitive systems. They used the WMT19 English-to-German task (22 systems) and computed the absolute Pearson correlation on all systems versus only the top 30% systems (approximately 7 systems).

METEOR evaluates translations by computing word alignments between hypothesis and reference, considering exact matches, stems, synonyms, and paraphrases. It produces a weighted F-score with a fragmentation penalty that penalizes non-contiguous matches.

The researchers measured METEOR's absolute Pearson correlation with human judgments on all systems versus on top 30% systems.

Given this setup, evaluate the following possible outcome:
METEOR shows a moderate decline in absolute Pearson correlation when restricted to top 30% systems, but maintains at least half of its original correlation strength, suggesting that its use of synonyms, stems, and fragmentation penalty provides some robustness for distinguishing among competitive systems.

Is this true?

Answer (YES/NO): NO